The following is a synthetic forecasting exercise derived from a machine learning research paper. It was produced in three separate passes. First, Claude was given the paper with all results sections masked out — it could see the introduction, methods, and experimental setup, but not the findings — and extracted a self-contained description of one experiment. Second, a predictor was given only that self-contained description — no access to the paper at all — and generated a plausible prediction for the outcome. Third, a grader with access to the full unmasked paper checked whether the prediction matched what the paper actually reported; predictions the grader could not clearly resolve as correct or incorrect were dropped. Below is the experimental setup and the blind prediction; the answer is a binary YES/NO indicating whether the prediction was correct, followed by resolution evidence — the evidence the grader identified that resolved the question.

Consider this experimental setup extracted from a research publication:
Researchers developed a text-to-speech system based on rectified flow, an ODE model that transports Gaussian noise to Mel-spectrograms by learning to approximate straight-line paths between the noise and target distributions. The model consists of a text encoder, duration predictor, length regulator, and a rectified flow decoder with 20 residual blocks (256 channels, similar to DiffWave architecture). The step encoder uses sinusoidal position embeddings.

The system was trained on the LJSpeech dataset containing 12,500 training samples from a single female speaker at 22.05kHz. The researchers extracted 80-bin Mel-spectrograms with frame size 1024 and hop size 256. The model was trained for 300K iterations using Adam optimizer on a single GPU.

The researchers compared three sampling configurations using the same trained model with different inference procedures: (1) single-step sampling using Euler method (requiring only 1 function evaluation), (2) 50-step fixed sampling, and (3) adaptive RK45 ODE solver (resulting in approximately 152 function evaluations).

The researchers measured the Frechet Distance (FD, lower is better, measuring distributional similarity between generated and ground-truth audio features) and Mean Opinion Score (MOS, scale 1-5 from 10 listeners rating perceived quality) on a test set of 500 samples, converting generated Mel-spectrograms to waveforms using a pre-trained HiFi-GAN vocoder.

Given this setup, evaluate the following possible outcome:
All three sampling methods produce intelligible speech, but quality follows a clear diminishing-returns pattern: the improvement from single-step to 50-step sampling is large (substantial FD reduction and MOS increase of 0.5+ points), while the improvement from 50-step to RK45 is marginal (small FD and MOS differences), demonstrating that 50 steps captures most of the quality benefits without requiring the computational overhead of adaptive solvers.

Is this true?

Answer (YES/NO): NO